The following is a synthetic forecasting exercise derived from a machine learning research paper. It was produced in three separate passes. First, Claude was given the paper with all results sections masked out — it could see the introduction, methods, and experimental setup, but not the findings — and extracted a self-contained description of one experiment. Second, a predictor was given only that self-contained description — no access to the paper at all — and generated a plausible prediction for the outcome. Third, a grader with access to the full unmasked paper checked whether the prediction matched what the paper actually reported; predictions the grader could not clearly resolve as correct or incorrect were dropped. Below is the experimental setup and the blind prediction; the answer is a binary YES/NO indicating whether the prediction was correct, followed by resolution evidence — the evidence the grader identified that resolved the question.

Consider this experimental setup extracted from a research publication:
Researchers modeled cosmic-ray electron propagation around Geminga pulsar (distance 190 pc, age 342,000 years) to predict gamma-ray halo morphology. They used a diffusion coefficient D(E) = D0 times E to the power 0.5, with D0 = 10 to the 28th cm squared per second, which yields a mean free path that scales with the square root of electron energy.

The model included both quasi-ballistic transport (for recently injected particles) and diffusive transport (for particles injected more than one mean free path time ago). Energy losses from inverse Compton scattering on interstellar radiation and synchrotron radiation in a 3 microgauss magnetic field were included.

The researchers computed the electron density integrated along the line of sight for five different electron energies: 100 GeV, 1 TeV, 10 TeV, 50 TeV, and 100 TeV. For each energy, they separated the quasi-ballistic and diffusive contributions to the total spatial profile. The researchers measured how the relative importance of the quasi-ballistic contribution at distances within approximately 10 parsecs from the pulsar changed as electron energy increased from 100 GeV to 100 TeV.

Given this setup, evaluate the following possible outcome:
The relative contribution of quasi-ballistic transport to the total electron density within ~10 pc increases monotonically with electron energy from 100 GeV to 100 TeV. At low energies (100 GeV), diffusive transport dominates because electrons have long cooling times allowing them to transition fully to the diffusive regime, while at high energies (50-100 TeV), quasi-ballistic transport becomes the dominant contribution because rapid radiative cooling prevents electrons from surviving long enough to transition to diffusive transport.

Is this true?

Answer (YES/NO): NO